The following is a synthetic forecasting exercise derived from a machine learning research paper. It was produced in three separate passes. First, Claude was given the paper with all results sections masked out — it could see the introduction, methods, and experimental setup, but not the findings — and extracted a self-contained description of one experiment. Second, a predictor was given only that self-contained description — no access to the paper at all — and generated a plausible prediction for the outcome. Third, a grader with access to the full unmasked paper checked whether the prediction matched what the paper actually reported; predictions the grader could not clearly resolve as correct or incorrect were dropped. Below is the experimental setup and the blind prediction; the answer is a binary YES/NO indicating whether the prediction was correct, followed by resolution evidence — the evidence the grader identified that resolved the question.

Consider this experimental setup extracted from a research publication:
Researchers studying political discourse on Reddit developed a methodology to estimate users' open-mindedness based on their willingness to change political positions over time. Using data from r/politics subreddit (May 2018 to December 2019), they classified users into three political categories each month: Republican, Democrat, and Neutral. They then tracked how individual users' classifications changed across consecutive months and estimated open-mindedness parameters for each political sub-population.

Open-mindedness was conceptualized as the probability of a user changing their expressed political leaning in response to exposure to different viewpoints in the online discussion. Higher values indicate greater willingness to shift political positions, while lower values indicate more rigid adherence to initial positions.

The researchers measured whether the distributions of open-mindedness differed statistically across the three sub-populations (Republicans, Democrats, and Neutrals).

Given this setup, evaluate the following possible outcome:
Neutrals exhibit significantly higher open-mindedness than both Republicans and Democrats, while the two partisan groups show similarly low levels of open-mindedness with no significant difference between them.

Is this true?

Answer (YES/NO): NO